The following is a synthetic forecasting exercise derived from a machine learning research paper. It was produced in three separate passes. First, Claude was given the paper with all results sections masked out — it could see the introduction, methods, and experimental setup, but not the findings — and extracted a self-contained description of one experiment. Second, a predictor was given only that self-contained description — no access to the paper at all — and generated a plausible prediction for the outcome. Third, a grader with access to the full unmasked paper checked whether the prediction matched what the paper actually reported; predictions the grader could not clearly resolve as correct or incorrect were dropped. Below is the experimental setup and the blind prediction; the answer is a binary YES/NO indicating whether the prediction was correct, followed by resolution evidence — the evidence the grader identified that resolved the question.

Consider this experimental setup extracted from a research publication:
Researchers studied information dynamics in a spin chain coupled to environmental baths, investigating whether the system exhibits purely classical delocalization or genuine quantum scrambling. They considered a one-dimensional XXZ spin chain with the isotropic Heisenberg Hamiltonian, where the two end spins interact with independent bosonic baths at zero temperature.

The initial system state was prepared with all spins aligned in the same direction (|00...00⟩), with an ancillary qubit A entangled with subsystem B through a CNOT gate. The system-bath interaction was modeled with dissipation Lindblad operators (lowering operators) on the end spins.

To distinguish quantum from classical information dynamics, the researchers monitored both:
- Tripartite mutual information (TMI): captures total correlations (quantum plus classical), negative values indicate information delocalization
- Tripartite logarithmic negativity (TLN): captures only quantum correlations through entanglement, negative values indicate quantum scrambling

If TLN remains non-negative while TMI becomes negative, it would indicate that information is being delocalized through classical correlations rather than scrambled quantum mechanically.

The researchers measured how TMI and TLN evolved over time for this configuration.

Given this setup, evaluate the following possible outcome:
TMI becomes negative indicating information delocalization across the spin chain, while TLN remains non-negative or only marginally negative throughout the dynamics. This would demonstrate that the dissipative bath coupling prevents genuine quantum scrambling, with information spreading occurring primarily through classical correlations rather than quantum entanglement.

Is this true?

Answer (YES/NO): NO